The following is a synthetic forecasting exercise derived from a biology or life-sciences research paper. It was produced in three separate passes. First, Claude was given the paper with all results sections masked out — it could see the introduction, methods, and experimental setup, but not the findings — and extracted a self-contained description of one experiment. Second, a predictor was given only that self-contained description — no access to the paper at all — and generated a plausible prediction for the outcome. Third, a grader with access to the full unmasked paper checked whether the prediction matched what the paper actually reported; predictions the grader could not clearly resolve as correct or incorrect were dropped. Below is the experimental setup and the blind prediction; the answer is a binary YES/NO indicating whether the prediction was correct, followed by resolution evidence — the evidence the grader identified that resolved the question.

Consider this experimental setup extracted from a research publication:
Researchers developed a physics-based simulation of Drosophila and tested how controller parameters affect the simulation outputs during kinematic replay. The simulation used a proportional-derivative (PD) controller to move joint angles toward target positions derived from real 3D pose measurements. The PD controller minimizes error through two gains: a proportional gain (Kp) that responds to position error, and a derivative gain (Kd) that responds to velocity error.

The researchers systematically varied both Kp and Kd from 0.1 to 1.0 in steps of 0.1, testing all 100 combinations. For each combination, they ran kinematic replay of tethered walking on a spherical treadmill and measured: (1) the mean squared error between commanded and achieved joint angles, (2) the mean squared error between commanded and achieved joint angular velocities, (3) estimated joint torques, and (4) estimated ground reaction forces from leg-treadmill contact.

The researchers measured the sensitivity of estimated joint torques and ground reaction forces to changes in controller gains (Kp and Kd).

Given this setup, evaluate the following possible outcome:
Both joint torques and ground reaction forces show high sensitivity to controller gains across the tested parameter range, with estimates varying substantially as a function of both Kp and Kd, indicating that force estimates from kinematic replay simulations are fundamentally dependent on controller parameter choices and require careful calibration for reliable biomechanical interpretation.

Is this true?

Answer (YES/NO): NO